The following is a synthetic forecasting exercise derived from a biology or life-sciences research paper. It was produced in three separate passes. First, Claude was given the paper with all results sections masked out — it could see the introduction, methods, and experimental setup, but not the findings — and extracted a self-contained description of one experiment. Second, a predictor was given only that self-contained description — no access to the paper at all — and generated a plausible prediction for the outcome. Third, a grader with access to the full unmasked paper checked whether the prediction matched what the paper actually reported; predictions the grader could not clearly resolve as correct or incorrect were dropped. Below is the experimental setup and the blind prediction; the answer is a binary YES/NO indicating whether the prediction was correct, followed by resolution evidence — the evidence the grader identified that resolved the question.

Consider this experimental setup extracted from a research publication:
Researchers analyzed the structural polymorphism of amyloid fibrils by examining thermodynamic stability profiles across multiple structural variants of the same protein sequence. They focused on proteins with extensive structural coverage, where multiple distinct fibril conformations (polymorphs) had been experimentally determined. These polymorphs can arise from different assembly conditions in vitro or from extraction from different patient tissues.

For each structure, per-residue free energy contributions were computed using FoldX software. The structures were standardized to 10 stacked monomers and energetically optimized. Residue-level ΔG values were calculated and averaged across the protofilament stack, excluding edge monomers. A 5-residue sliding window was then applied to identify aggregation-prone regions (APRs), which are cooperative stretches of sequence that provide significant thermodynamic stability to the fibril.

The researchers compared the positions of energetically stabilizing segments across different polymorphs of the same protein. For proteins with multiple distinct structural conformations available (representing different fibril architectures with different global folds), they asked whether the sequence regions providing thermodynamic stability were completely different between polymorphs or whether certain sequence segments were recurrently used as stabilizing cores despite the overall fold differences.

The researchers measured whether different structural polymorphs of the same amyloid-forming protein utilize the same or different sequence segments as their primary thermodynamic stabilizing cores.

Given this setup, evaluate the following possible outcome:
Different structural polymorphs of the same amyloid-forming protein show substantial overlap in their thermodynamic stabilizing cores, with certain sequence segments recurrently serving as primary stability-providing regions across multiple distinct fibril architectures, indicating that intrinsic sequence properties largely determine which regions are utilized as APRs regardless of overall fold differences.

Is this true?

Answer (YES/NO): YES